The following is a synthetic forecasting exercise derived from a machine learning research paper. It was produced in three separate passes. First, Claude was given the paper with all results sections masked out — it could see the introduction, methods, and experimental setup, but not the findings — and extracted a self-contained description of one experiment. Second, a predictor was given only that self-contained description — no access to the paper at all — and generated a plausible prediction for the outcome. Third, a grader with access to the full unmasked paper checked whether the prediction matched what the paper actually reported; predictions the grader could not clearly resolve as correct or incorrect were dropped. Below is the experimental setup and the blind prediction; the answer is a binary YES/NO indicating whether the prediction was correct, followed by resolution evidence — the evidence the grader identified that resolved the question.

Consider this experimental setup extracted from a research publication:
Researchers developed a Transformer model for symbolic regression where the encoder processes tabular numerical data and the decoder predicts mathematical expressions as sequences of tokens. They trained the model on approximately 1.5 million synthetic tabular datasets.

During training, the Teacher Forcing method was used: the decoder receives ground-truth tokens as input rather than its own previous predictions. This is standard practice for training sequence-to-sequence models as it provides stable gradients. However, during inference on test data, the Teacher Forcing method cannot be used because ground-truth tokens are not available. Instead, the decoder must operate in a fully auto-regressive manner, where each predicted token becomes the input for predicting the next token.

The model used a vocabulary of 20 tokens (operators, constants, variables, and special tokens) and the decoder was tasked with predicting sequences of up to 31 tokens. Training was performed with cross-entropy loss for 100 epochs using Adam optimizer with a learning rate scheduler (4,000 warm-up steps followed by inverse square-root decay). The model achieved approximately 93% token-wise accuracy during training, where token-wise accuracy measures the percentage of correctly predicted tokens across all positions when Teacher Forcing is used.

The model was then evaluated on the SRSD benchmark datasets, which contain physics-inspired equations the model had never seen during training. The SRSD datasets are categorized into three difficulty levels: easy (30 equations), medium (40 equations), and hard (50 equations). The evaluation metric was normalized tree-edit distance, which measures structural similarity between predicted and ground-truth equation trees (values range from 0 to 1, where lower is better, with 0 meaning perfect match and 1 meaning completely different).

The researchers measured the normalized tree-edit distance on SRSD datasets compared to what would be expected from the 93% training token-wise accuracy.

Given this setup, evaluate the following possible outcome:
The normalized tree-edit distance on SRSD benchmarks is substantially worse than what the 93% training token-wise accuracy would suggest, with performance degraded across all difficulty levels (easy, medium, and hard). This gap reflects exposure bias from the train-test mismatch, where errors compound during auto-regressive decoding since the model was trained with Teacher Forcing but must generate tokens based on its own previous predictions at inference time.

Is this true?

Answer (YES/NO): YES